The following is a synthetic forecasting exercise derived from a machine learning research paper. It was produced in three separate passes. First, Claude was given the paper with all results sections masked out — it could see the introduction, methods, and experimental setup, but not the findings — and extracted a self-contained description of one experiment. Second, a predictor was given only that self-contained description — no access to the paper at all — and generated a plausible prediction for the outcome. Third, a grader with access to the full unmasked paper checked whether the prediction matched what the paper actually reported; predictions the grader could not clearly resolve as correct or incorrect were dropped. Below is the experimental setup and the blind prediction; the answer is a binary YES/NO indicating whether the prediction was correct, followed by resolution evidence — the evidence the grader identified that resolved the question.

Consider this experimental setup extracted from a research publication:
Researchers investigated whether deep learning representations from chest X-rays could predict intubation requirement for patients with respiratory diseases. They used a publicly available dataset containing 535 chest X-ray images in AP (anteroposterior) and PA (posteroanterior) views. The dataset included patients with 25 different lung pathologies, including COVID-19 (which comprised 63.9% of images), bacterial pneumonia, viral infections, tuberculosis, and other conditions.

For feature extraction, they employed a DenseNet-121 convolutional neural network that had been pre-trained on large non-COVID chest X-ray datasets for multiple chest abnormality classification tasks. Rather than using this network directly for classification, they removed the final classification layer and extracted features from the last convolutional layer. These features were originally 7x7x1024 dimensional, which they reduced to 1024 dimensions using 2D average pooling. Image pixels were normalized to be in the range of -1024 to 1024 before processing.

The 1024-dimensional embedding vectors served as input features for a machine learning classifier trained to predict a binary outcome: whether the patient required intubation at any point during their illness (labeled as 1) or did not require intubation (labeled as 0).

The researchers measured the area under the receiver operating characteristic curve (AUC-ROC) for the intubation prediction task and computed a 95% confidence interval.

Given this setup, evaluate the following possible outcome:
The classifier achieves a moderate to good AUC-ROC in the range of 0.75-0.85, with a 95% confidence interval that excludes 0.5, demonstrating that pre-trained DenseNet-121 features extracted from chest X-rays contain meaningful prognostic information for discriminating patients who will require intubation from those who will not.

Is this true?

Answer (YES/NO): YES